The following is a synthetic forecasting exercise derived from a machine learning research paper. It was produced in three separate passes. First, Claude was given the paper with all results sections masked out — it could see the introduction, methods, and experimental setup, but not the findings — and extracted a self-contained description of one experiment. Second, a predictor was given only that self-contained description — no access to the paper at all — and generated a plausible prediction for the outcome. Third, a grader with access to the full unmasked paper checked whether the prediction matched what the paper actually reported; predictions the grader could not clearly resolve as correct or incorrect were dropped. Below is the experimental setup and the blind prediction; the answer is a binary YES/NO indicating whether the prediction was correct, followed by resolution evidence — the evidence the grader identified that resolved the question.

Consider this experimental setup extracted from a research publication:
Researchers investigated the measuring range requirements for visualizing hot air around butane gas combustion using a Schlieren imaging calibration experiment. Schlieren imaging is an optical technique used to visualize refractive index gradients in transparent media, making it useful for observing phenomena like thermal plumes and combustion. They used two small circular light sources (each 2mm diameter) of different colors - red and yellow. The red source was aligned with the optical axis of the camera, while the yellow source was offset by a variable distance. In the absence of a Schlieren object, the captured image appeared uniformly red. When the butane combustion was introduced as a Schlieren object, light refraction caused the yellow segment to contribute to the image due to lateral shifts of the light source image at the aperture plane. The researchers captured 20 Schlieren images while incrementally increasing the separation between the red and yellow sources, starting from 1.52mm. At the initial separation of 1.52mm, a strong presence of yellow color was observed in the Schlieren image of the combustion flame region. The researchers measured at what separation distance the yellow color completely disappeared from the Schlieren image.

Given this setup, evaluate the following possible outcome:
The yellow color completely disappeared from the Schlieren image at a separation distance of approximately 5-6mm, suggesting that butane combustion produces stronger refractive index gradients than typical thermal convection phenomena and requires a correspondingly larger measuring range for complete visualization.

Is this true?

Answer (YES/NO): YES